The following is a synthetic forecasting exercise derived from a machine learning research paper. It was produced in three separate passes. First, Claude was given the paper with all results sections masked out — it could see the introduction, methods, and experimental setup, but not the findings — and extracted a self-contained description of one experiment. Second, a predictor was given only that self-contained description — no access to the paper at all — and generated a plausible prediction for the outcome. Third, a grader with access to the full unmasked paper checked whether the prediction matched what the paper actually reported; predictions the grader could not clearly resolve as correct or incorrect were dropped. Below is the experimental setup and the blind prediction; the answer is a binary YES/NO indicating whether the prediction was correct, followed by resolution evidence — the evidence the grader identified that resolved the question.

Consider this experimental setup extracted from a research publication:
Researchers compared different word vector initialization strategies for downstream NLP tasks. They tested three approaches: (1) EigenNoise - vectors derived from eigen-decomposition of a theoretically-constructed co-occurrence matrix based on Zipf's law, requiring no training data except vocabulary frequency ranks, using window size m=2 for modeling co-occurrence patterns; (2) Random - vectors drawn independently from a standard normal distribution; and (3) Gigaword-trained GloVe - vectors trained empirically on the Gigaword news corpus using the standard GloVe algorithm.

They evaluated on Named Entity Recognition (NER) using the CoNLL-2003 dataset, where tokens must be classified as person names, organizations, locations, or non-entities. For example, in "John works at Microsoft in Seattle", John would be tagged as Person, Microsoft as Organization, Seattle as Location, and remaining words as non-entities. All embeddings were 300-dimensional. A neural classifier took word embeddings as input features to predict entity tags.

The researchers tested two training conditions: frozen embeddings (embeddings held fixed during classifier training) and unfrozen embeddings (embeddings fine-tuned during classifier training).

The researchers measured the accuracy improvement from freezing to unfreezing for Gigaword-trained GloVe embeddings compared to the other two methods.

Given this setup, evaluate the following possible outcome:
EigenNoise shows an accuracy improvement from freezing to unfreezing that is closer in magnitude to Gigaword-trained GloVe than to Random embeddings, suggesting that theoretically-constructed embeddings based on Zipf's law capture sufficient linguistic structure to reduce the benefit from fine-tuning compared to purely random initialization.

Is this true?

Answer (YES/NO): NO